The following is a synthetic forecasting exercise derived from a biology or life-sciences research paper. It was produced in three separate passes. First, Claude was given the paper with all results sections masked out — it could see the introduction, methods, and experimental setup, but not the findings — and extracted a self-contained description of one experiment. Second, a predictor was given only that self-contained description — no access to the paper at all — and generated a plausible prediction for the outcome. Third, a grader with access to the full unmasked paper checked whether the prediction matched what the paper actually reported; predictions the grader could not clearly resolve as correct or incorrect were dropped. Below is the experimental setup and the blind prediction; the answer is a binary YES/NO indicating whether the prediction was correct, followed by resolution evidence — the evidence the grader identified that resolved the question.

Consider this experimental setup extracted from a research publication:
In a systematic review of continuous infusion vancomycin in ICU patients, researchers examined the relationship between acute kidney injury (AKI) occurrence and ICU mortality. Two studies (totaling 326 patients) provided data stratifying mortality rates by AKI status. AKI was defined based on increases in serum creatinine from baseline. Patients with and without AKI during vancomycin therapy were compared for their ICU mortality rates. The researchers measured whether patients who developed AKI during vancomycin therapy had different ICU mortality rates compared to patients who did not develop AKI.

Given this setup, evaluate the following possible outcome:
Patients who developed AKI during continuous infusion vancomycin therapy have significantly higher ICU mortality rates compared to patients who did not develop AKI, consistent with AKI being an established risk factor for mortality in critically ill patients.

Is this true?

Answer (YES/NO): YES